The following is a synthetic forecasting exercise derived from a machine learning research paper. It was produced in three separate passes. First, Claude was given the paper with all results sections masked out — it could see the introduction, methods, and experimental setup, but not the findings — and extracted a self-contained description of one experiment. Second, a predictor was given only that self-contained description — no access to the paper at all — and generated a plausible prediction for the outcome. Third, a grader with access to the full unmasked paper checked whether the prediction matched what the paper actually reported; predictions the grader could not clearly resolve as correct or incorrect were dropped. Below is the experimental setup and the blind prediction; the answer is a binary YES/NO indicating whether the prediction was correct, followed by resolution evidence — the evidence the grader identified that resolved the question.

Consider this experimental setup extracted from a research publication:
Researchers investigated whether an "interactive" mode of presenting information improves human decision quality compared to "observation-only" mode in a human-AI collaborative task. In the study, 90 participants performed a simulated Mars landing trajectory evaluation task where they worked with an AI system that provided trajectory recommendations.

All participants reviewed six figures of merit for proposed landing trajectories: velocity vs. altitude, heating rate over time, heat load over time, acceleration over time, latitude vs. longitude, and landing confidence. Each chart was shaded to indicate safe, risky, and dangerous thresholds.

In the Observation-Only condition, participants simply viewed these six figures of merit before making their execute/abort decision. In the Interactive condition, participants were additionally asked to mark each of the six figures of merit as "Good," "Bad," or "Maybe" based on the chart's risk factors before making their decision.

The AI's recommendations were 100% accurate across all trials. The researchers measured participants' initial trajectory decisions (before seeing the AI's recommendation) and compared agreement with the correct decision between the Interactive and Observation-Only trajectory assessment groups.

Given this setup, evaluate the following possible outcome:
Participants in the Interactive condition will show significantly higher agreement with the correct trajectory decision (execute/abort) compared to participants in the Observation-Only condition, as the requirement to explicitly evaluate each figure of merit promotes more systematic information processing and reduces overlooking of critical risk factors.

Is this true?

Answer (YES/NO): NO